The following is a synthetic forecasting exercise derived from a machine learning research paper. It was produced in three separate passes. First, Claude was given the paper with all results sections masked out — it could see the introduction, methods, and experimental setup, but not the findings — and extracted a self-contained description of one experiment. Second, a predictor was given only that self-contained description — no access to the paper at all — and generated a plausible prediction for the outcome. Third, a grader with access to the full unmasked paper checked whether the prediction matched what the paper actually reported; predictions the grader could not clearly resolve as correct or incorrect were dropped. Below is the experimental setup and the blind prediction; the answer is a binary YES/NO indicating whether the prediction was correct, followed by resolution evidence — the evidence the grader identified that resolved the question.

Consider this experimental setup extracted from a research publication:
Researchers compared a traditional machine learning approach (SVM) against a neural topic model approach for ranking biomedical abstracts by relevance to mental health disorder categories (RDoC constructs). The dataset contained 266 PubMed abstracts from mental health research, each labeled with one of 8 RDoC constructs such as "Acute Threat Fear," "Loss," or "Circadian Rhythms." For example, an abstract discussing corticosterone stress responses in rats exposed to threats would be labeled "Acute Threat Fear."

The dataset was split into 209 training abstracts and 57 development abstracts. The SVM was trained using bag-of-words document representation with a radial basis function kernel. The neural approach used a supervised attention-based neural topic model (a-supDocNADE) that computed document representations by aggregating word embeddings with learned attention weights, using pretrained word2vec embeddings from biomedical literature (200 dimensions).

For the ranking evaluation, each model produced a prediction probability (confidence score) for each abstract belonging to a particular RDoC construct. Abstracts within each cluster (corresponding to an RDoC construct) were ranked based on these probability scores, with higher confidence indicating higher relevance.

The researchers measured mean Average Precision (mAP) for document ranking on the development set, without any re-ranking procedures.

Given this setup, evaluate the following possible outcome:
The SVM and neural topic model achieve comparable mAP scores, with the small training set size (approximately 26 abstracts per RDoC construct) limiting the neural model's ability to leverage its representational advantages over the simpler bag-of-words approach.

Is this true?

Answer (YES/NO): YES